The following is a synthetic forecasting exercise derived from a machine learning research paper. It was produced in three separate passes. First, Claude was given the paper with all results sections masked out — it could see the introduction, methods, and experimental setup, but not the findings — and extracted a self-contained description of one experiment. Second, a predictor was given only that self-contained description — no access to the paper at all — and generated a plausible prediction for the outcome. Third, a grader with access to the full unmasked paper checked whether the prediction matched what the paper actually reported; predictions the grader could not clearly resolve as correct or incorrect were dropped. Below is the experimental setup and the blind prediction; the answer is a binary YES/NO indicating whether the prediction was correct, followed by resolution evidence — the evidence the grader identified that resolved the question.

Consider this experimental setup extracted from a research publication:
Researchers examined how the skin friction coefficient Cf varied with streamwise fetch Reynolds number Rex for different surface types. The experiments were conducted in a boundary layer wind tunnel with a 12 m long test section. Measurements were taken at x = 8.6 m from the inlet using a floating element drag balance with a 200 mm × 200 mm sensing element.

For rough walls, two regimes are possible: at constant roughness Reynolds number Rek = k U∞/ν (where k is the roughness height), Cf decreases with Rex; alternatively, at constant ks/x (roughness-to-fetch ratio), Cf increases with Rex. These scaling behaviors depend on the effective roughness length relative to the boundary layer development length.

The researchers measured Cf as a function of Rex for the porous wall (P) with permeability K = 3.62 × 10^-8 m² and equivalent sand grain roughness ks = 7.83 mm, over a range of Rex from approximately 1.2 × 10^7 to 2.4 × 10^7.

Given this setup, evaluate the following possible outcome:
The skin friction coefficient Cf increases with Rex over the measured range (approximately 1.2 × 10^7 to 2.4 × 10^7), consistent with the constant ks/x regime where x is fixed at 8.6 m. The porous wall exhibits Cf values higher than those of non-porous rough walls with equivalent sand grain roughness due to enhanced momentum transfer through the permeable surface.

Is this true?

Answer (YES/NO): NO